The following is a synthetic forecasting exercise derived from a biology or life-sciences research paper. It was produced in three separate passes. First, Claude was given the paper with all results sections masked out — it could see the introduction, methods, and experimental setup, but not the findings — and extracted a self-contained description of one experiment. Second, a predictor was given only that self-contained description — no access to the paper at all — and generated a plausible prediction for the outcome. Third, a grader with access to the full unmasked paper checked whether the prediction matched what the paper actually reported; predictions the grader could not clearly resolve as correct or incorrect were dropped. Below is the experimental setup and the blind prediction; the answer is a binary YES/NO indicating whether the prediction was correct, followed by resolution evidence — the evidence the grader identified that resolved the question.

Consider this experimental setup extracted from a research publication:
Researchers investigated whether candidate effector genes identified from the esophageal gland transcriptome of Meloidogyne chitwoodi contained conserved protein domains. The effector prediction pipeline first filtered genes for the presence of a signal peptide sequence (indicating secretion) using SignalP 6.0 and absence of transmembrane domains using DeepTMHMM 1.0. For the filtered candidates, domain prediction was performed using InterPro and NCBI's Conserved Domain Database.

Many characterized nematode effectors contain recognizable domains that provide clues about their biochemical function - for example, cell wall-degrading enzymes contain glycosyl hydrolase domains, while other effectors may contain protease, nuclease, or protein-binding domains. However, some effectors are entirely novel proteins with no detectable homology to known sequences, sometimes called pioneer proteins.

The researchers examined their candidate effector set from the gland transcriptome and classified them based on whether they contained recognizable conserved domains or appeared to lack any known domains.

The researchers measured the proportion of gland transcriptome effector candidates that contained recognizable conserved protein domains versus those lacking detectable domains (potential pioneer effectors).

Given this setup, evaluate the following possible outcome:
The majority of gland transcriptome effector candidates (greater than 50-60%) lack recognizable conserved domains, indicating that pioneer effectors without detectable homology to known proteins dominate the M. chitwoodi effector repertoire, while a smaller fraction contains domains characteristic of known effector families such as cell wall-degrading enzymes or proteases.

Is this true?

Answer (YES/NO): NO